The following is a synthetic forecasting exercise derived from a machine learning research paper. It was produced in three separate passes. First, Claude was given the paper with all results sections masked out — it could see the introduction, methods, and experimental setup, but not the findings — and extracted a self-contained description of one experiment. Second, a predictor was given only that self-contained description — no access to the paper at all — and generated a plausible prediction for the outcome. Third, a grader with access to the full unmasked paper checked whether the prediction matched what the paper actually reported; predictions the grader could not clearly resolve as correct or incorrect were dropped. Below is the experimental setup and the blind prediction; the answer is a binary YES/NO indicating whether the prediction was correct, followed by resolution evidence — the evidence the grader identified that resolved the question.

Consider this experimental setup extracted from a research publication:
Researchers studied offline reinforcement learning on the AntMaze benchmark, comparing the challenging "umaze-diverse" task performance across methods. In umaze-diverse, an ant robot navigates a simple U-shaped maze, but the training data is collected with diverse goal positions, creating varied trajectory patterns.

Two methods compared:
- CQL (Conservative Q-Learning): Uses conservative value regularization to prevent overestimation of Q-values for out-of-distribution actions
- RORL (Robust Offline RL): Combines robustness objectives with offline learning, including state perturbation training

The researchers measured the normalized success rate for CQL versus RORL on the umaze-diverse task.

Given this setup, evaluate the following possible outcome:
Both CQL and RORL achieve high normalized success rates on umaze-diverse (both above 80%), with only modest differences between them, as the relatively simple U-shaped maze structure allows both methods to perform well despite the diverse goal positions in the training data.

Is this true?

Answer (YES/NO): NO